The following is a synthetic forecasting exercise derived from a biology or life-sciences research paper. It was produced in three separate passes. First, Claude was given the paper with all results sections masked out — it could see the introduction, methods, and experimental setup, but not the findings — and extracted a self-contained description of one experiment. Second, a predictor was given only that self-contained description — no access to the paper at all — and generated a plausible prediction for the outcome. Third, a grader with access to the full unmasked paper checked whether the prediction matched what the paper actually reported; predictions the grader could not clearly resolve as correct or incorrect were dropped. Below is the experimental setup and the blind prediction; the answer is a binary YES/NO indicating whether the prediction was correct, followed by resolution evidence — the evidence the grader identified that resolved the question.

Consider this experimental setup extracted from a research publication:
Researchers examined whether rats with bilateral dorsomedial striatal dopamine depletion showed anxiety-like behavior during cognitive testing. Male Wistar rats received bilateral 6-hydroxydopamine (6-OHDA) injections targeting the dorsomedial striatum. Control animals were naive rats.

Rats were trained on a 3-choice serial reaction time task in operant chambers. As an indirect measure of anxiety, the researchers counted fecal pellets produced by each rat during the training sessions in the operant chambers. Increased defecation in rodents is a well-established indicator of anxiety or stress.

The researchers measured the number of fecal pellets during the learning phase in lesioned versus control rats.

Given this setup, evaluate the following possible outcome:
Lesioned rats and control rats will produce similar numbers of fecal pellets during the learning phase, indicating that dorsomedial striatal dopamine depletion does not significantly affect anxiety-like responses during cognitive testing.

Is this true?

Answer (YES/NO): YES